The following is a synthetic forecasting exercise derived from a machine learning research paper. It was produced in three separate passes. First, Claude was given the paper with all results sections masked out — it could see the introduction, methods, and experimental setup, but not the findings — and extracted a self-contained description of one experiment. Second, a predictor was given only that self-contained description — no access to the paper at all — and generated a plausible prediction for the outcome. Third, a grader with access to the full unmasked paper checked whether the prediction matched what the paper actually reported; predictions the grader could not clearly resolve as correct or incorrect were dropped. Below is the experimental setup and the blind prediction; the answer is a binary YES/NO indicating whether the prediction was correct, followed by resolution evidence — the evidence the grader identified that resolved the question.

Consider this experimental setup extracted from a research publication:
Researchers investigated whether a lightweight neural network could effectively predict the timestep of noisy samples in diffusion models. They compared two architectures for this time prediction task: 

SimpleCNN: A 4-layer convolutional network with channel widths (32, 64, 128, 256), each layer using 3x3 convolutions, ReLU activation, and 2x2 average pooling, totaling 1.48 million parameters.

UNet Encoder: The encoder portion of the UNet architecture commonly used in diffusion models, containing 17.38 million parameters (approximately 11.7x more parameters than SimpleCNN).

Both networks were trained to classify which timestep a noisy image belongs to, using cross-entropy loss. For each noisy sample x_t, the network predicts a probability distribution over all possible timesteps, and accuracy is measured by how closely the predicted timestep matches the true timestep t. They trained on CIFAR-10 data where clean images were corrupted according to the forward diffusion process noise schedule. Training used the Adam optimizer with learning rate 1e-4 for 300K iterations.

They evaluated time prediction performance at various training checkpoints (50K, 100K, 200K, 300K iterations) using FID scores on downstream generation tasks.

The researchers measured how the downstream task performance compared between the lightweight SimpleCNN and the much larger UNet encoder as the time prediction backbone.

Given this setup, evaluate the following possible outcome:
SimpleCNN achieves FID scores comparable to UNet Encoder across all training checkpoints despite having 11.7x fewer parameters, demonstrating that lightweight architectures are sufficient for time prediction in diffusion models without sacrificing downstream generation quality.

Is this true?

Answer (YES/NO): YES